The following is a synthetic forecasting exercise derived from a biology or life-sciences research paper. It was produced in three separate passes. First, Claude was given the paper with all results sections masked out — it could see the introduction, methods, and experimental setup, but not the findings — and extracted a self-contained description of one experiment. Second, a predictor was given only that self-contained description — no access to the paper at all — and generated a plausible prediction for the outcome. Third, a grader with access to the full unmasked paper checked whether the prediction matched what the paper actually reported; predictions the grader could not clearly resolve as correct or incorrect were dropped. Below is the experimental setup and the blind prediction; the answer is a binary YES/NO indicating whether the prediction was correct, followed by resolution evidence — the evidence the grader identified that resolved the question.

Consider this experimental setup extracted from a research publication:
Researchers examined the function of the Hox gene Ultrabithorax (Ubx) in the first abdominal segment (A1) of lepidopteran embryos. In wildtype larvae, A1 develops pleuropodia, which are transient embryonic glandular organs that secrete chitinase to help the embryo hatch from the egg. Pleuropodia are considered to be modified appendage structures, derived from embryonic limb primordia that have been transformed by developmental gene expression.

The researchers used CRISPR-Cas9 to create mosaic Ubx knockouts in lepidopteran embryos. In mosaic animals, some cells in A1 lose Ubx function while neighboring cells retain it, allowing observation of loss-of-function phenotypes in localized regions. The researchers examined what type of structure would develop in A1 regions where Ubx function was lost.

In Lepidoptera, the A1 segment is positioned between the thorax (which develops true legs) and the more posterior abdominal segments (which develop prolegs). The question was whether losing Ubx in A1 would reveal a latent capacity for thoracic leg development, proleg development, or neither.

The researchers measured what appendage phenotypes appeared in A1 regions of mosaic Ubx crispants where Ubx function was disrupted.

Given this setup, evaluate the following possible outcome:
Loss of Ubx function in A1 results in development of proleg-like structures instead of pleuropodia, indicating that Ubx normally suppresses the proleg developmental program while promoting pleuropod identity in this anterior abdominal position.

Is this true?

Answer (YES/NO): NO